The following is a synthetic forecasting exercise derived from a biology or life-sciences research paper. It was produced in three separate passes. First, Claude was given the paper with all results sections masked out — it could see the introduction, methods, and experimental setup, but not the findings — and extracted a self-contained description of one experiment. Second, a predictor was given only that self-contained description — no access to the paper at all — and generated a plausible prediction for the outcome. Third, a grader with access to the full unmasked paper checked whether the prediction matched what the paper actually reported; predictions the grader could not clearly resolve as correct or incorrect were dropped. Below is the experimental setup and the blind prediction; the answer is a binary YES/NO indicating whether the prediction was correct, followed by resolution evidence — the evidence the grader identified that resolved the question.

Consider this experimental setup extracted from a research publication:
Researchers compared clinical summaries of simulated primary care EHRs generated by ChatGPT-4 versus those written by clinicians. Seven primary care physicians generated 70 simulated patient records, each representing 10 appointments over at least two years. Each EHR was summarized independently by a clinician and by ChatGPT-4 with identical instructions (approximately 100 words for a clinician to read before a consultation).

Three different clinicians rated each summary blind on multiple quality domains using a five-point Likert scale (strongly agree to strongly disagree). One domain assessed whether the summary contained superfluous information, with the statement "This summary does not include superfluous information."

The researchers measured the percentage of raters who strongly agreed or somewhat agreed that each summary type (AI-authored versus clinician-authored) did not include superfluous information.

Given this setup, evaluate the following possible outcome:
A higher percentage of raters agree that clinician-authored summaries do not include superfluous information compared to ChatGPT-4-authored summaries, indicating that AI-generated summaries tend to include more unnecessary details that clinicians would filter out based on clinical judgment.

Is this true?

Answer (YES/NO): YES